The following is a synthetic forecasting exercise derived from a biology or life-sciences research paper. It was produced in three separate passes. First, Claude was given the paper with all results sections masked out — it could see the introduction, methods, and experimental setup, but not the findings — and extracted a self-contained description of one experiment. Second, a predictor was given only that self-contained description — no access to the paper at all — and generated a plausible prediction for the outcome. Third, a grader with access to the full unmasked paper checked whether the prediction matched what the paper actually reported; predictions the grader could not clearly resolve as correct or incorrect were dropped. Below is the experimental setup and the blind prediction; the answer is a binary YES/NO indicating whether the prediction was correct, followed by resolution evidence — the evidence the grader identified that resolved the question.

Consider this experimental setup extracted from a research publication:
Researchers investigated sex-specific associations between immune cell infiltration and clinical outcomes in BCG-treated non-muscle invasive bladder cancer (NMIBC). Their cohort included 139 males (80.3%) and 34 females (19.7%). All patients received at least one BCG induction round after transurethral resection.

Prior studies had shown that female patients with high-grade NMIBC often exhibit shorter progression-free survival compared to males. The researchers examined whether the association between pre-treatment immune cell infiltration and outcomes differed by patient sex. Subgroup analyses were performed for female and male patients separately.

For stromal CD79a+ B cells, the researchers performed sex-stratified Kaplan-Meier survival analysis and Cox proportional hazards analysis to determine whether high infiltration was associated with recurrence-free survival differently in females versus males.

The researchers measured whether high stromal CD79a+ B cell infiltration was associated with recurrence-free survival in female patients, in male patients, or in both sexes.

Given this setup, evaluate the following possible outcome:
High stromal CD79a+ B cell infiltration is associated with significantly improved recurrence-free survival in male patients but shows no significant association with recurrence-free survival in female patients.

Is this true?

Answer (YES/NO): NO